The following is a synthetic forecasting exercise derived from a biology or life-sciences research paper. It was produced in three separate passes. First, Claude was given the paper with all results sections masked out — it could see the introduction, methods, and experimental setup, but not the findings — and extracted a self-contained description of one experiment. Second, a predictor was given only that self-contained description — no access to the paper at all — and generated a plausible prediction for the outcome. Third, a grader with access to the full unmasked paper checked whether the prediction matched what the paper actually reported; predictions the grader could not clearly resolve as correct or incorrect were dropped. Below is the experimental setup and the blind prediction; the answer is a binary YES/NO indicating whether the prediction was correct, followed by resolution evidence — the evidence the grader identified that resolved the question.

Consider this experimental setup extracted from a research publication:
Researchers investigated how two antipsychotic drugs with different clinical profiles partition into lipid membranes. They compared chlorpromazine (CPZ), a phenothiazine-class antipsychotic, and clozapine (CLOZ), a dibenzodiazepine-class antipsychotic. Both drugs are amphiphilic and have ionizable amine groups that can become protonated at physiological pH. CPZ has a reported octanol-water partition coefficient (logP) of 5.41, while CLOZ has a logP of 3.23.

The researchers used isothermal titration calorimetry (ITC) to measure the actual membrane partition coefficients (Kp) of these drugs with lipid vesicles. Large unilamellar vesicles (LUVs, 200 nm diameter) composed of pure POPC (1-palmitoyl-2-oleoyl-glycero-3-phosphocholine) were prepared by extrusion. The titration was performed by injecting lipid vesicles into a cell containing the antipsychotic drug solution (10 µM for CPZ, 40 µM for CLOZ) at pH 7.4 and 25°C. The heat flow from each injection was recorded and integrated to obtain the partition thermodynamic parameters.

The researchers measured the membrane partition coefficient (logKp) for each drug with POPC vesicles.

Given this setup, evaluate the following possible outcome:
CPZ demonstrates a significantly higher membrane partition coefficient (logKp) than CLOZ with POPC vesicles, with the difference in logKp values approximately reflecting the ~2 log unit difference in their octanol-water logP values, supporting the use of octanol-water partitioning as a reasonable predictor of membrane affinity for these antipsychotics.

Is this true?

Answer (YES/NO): NO